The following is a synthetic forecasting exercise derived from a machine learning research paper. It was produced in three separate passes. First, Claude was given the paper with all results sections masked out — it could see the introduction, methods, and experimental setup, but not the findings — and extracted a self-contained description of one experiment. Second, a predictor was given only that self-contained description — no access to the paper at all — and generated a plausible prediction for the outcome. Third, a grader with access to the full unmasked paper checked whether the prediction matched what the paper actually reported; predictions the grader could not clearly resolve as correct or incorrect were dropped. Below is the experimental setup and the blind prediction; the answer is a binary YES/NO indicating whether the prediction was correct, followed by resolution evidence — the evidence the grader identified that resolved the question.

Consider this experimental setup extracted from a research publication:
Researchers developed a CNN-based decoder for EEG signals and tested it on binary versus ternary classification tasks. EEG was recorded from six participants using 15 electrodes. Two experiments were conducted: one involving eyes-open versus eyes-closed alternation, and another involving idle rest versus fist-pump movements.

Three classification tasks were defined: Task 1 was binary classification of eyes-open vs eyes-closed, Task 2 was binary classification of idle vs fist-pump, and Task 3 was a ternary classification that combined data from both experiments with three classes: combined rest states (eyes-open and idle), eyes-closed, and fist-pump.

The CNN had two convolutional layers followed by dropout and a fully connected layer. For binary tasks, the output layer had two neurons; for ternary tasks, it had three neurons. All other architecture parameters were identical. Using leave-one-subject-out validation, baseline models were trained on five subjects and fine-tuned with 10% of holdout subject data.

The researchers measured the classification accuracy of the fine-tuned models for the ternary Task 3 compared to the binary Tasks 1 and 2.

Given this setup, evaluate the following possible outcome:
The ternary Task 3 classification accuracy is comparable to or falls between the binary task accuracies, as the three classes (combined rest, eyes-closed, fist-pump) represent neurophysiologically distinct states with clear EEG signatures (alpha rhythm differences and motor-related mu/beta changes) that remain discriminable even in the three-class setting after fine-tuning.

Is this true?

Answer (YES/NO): YES